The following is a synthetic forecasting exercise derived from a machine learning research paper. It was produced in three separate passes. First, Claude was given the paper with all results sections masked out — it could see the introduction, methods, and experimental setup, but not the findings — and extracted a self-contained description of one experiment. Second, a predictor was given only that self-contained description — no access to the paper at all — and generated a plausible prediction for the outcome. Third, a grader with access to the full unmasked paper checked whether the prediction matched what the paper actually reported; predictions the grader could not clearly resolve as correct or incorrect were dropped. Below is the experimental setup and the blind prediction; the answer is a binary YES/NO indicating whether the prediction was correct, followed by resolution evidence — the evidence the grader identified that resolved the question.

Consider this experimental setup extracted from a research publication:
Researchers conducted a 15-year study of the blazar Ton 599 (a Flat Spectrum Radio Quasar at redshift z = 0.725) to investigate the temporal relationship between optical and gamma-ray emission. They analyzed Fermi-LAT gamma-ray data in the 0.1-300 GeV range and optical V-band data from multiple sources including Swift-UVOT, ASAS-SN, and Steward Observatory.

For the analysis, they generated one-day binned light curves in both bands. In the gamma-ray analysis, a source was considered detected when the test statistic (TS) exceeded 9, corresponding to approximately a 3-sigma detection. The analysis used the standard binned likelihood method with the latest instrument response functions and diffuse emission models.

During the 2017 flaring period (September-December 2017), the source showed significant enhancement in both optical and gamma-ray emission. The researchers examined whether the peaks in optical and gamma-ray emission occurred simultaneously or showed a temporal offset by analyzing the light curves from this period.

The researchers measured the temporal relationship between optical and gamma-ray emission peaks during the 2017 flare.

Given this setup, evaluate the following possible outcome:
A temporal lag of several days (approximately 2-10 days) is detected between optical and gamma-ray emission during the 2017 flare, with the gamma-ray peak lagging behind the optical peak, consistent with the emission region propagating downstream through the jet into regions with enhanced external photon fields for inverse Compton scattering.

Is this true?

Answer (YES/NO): NO